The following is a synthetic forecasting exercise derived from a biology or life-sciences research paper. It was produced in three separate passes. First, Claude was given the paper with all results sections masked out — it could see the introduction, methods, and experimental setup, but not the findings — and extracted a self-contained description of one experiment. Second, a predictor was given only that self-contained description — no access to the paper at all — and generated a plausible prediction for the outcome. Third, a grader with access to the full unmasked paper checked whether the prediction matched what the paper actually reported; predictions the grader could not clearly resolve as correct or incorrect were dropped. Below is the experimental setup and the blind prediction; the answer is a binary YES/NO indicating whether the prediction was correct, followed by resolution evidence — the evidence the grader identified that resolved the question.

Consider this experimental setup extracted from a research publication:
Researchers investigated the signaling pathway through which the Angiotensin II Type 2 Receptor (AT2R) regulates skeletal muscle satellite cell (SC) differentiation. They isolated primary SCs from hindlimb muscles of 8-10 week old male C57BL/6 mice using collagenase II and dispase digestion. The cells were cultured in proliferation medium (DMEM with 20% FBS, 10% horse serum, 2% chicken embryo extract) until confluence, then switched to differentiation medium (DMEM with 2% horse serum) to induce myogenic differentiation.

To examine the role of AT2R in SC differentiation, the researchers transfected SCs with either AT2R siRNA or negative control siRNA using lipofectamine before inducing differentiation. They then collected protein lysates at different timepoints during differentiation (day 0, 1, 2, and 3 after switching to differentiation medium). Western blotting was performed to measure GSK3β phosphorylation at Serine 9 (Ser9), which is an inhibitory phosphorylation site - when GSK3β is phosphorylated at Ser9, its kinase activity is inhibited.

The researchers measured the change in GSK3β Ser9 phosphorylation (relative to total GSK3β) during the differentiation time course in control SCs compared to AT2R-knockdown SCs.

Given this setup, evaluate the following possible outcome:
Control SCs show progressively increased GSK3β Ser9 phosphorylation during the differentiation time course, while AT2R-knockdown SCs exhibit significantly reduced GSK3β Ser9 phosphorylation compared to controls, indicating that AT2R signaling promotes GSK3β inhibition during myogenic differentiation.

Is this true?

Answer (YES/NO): YES